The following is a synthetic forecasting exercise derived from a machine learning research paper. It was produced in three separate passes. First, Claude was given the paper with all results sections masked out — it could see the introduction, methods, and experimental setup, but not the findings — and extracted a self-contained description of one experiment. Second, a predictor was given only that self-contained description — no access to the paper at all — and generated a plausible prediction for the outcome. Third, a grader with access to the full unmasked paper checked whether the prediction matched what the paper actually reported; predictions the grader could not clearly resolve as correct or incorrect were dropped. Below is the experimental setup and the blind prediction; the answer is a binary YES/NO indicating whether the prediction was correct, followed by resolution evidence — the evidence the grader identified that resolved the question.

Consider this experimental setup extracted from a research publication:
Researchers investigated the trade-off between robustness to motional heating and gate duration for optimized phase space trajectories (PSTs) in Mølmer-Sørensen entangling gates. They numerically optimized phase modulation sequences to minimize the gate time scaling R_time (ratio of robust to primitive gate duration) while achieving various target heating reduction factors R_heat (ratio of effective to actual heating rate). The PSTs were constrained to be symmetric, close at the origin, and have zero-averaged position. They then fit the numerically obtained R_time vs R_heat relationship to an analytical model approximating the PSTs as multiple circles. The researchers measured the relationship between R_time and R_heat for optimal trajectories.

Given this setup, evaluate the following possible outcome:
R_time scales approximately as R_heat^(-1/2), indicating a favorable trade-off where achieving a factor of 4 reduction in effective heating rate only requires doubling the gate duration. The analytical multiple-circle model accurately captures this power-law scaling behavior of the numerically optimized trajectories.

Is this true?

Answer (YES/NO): YES